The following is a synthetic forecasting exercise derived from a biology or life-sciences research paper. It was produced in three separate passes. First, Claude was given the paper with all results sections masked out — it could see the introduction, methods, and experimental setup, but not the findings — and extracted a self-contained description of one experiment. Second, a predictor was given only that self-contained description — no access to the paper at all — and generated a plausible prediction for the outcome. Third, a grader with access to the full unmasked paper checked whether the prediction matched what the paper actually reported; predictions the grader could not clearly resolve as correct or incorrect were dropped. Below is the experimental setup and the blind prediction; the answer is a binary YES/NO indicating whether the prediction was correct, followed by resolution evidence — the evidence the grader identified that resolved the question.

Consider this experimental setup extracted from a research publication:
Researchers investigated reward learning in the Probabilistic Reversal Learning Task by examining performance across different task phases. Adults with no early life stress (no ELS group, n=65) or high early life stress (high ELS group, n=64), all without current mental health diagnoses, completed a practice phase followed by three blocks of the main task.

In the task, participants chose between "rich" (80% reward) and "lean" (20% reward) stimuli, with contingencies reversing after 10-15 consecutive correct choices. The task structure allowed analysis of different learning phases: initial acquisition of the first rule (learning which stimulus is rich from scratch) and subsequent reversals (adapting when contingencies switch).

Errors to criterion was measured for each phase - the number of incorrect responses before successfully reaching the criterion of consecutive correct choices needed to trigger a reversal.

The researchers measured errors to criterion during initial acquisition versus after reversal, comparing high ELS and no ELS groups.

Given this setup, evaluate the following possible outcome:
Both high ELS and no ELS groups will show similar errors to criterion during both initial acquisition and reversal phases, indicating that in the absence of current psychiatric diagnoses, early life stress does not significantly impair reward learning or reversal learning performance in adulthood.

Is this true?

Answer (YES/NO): NO